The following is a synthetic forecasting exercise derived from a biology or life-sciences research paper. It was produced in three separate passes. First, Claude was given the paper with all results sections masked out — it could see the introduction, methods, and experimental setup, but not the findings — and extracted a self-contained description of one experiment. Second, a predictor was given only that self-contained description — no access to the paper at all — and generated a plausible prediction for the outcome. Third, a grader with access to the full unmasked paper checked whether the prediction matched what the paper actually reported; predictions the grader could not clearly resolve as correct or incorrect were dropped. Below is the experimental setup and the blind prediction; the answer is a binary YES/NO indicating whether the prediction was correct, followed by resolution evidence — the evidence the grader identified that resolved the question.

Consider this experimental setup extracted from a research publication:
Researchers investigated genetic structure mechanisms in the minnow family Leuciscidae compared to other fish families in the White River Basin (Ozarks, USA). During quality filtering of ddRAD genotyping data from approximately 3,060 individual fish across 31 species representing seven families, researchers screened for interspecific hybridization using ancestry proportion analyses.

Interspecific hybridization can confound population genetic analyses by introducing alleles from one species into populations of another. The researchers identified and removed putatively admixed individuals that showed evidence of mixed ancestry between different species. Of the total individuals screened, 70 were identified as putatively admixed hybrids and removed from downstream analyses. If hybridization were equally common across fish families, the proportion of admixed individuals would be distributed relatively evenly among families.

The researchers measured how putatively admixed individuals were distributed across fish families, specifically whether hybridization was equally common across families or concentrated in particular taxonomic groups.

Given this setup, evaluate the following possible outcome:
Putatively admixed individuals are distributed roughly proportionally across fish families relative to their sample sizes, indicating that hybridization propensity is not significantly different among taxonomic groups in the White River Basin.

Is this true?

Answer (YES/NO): NO